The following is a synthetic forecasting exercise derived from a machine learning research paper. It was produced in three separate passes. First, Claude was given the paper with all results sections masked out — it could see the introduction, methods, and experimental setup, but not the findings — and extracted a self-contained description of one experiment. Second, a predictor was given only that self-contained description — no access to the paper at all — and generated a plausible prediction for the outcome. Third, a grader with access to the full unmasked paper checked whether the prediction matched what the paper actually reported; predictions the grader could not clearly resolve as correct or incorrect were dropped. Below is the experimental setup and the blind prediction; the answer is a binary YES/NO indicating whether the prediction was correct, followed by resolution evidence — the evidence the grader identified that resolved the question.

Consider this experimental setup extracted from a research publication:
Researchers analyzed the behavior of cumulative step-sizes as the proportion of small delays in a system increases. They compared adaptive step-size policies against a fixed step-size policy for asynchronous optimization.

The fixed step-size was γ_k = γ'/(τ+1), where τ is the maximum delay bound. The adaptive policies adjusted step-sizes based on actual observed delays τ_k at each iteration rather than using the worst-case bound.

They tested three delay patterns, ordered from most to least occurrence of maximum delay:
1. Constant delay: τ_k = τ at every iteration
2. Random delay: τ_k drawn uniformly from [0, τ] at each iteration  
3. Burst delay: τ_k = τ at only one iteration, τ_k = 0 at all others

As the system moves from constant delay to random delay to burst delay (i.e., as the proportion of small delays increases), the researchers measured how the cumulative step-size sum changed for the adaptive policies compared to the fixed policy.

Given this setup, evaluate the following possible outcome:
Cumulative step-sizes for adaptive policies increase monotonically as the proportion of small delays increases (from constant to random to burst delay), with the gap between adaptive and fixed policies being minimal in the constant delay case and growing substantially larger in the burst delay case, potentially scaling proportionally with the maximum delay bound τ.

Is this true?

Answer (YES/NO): YES